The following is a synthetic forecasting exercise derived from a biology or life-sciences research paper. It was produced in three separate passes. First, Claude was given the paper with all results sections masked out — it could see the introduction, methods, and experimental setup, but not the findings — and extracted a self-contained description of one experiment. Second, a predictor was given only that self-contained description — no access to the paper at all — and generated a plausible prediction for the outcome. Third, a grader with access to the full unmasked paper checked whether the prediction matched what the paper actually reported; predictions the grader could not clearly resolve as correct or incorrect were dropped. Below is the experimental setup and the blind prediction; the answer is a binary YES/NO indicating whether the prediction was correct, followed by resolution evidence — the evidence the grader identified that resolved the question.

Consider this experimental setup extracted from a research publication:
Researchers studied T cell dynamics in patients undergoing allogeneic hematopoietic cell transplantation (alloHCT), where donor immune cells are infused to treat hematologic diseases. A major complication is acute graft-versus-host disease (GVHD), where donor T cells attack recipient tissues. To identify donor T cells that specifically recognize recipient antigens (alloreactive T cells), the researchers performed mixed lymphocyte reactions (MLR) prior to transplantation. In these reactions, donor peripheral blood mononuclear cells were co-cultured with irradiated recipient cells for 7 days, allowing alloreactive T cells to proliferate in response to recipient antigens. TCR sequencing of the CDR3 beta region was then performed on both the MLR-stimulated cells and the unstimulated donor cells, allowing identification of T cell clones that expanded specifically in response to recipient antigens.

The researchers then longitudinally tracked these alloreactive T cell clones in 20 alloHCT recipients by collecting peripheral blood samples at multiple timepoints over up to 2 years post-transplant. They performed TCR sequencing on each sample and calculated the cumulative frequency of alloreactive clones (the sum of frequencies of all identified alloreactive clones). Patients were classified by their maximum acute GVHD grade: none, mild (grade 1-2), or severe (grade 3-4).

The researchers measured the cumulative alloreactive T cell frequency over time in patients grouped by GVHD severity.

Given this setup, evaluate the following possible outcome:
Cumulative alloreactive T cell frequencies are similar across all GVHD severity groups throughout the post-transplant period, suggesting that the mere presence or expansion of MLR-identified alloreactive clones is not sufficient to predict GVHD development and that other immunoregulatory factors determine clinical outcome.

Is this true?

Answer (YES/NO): NO